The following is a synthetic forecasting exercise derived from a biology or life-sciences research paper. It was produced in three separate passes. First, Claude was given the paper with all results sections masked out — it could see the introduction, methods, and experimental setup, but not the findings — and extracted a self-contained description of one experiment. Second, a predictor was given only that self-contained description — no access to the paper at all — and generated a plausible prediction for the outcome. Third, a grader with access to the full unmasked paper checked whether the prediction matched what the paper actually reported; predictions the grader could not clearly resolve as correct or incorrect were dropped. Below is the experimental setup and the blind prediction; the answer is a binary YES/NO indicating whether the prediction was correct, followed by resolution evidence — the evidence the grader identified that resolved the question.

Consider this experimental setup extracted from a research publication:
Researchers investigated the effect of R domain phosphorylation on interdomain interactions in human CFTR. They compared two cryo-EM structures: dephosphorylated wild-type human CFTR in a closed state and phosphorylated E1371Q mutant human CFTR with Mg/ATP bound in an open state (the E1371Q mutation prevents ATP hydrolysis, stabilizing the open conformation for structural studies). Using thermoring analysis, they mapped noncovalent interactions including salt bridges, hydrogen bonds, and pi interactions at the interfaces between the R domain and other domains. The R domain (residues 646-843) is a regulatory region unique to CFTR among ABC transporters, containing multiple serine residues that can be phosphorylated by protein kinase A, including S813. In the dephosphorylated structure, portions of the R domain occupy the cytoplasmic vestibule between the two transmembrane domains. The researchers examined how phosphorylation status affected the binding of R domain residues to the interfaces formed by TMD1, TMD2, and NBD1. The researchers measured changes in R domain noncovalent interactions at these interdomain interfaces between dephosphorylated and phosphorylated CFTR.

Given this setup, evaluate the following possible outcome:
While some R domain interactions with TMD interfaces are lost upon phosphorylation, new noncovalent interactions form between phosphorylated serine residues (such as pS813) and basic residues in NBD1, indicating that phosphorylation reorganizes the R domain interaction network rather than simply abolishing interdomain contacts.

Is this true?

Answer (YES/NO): YES